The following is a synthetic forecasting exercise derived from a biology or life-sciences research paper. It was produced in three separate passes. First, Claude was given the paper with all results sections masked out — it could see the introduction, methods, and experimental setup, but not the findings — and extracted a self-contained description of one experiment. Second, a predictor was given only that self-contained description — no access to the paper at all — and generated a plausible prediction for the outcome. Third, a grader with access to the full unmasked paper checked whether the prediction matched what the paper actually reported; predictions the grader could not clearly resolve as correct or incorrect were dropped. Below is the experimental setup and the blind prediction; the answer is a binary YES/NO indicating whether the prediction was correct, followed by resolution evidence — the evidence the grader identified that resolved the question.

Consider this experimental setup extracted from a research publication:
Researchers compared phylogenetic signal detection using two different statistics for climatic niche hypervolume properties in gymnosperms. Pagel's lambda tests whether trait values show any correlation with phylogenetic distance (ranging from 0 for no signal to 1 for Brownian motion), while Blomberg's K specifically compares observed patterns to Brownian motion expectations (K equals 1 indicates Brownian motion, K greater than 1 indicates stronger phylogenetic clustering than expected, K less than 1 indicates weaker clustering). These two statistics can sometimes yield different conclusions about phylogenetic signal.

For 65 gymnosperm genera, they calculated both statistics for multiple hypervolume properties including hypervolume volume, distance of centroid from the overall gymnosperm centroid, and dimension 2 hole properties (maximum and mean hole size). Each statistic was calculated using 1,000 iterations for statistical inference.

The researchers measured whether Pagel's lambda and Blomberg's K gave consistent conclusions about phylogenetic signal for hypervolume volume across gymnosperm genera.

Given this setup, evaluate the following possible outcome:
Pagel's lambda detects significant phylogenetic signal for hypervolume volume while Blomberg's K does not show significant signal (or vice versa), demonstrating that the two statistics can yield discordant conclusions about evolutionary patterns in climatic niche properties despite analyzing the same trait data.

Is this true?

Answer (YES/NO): YES